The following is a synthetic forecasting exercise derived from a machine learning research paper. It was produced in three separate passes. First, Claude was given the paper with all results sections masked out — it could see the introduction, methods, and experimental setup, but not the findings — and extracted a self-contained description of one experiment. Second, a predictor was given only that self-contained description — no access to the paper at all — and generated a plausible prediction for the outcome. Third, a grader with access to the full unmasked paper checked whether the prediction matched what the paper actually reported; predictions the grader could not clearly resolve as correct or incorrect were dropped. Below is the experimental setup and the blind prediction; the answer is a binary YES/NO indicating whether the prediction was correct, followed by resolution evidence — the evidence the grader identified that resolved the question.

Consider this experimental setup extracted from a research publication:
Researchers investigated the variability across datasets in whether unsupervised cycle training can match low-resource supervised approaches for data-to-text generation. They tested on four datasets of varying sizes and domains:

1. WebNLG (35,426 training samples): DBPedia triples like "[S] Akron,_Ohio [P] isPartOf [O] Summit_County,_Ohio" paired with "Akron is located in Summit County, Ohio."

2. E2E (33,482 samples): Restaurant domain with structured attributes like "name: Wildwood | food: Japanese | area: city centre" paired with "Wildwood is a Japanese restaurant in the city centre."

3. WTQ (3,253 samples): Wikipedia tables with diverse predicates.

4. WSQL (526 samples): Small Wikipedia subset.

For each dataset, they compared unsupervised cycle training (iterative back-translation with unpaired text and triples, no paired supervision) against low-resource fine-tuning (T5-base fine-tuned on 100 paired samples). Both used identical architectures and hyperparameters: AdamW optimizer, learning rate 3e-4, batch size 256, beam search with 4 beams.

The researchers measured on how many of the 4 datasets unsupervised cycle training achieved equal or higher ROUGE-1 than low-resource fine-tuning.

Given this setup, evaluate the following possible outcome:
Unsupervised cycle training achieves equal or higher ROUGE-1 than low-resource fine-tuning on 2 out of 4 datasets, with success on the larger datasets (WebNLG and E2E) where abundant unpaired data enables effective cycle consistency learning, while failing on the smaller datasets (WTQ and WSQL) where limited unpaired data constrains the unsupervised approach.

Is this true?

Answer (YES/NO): NO